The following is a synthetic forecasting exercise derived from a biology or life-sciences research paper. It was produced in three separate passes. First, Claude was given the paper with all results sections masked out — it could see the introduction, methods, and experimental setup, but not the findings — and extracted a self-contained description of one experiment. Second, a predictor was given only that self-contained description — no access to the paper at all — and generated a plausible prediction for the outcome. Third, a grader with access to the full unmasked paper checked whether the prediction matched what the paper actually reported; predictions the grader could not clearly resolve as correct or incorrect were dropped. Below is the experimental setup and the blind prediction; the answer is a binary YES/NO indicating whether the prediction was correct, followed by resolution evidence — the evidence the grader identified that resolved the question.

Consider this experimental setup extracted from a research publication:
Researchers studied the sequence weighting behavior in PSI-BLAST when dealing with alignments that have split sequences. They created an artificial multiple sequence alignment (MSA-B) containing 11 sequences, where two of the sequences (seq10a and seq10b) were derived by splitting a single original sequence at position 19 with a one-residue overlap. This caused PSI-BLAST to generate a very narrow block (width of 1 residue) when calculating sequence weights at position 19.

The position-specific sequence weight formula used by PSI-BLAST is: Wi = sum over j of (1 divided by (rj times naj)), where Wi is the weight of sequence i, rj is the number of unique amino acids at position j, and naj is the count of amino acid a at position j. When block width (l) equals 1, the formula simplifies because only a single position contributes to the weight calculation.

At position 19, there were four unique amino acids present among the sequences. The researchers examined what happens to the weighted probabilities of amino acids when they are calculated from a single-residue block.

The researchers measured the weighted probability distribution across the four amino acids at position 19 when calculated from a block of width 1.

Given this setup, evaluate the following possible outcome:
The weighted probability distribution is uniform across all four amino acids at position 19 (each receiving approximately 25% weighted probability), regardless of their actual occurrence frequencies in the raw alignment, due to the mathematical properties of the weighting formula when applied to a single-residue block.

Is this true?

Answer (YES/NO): YES